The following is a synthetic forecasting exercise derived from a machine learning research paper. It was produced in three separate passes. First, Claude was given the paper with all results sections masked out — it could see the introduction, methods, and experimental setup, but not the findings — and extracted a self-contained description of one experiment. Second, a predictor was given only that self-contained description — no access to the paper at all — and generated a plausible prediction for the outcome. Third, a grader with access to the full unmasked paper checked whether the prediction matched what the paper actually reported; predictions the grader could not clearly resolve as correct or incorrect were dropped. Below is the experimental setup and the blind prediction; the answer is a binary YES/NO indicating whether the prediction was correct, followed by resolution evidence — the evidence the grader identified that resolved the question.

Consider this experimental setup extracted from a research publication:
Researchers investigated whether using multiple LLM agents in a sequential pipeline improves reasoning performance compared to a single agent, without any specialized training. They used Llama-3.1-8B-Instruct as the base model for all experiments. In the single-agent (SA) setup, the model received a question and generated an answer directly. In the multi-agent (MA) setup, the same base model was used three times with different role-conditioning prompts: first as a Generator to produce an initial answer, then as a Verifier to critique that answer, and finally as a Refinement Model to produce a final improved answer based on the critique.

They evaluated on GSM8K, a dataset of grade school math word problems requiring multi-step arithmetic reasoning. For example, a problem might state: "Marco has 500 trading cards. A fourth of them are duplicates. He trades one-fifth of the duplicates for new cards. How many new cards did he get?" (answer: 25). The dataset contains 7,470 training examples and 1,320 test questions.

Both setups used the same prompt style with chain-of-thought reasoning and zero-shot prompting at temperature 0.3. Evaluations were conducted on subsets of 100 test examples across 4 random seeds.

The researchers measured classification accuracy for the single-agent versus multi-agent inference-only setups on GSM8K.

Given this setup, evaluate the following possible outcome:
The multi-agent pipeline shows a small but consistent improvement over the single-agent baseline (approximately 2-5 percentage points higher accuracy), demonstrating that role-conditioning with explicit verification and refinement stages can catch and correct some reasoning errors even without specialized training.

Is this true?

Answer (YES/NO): NO